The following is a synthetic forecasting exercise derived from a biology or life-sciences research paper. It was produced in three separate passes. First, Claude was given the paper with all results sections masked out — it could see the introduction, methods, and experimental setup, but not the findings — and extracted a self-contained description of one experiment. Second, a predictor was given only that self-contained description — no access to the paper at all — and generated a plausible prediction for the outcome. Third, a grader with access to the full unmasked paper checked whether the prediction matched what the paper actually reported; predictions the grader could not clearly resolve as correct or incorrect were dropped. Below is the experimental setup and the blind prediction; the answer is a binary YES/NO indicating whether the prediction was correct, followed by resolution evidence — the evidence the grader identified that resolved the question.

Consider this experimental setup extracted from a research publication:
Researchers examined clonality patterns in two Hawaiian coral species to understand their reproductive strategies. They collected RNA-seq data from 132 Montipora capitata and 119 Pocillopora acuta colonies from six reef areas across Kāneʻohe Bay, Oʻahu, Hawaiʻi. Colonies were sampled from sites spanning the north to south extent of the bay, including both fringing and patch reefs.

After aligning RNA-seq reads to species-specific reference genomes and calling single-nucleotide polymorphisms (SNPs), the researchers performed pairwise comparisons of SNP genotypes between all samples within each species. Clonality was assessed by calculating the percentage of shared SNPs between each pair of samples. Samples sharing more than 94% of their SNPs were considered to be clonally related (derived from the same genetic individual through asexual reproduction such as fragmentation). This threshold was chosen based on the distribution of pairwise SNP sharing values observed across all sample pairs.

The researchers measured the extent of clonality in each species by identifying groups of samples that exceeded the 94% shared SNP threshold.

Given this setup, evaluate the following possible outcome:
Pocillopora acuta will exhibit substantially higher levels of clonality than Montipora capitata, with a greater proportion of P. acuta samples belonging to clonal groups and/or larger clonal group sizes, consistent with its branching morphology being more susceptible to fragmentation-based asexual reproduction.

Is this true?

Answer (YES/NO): YES